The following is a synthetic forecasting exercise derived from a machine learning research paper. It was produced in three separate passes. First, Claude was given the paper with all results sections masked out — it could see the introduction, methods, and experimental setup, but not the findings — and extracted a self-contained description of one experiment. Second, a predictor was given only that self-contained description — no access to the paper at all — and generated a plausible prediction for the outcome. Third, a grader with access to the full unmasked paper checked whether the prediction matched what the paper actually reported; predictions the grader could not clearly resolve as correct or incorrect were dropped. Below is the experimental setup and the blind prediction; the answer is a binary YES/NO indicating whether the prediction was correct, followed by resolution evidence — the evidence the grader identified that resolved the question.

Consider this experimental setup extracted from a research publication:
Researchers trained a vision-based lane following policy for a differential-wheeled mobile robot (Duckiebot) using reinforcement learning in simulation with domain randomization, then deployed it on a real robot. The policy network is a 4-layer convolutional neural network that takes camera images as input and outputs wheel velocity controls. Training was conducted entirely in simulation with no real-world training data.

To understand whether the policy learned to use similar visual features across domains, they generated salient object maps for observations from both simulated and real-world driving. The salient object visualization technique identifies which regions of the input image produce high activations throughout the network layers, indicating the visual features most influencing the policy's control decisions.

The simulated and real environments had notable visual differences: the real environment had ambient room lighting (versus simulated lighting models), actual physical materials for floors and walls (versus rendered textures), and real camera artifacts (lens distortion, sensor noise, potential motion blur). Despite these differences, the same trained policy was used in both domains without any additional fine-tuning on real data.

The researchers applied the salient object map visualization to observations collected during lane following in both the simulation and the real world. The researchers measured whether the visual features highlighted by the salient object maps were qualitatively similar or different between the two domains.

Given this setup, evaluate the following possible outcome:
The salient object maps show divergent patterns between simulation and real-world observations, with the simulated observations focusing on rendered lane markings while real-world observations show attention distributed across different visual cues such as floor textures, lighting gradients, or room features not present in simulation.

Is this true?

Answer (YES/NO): NO